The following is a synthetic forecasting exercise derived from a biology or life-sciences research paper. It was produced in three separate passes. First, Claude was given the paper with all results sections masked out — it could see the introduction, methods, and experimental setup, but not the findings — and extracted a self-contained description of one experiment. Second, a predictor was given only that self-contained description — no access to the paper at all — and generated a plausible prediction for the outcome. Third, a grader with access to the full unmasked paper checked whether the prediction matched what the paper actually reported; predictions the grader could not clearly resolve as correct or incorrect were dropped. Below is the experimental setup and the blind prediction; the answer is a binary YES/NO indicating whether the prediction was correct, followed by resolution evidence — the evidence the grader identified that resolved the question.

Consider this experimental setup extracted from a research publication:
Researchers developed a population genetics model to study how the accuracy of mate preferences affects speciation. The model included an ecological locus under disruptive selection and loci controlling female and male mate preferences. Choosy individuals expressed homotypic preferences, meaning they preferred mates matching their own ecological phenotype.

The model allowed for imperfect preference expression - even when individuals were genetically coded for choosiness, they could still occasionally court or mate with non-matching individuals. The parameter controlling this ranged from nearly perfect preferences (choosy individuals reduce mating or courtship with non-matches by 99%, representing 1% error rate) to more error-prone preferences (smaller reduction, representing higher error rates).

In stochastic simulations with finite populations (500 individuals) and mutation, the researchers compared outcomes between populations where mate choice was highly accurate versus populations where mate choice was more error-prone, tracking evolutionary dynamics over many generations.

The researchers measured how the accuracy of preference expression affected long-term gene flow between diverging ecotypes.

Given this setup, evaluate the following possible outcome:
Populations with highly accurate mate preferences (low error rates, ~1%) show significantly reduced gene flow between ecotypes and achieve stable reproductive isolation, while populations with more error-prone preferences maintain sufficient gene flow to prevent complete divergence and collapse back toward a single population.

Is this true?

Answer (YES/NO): NO